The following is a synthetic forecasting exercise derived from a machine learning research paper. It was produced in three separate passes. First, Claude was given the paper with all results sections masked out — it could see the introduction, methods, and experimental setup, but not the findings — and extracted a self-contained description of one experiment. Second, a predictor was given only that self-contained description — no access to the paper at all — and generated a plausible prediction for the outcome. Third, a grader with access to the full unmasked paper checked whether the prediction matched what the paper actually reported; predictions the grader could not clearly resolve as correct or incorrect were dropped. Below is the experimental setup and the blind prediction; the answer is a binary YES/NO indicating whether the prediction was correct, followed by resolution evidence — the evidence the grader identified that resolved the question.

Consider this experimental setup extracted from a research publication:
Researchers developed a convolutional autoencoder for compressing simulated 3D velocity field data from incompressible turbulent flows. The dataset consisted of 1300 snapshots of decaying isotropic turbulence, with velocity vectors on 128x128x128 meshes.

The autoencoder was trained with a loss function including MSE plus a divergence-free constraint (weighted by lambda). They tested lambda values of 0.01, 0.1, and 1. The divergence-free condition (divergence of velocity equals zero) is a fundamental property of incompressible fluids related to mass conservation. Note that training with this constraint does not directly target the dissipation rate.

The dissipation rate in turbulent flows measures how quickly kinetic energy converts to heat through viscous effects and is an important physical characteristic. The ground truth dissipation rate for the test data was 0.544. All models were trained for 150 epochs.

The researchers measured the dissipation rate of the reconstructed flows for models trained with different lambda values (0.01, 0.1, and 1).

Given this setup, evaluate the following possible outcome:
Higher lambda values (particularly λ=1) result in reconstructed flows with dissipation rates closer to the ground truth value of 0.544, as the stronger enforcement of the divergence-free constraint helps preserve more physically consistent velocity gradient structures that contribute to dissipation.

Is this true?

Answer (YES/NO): NO